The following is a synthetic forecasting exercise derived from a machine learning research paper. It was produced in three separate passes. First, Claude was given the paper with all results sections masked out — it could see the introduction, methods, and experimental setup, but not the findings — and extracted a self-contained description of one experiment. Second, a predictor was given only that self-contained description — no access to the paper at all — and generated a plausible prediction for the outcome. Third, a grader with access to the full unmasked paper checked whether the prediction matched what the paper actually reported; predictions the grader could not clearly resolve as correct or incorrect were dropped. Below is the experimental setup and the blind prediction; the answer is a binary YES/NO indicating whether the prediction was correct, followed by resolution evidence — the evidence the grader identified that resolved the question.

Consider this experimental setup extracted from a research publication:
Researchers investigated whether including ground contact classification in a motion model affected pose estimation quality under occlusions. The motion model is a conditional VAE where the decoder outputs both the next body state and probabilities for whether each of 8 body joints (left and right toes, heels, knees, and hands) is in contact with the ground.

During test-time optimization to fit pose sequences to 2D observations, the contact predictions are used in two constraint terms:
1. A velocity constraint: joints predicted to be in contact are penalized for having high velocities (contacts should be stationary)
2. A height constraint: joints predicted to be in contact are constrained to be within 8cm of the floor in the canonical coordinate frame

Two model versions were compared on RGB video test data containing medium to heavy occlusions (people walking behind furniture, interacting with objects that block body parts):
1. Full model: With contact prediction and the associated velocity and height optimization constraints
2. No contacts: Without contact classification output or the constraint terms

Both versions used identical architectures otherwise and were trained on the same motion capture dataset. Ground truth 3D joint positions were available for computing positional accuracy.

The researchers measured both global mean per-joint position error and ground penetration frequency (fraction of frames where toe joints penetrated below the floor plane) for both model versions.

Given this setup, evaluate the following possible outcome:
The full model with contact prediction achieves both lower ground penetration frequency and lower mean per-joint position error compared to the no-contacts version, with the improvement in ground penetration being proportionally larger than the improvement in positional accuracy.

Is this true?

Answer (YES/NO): NO